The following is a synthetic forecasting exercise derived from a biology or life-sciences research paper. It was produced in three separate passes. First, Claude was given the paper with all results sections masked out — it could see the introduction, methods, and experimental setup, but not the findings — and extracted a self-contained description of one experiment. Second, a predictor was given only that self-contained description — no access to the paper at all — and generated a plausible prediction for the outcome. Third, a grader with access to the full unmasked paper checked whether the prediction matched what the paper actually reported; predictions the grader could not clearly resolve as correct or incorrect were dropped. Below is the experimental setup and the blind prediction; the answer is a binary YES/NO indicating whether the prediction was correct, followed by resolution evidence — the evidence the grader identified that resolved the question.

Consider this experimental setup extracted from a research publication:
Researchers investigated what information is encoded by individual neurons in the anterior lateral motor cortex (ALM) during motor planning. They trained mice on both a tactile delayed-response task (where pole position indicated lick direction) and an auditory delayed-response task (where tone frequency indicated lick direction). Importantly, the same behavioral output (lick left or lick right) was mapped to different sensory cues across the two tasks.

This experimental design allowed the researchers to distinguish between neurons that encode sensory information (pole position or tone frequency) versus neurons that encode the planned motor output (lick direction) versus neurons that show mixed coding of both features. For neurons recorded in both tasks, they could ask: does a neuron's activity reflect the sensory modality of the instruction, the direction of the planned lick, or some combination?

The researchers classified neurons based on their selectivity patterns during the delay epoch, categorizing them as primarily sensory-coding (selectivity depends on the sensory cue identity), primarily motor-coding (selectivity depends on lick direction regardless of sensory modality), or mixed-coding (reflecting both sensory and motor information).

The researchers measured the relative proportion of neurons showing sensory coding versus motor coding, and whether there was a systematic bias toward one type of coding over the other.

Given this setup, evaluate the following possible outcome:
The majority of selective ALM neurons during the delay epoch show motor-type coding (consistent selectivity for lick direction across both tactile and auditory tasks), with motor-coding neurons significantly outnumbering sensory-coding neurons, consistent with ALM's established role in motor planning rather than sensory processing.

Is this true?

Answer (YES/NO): YES